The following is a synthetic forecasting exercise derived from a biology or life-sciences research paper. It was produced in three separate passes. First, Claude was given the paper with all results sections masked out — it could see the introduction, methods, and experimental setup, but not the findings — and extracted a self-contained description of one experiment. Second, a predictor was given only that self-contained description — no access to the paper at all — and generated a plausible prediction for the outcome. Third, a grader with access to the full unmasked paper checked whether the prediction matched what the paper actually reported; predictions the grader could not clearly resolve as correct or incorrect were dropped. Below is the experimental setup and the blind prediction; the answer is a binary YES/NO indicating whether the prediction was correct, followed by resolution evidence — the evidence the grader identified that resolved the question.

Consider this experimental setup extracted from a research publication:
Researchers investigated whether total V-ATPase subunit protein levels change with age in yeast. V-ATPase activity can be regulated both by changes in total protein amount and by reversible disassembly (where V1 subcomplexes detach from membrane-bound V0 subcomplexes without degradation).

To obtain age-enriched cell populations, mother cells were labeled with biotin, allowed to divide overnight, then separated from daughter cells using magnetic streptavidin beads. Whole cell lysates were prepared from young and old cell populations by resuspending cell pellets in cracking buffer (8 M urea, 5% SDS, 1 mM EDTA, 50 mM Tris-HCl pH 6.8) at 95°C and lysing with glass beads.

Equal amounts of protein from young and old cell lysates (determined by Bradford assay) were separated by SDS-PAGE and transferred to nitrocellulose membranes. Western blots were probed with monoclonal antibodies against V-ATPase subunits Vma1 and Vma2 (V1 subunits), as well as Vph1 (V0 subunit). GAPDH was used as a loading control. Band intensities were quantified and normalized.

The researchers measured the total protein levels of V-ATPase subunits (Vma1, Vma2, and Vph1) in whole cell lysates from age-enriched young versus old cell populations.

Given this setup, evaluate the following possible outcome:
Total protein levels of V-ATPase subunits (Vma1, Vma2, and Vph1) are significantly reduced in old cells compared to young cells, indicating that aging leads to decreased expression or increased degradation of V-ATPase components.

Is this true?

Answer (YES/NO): NO